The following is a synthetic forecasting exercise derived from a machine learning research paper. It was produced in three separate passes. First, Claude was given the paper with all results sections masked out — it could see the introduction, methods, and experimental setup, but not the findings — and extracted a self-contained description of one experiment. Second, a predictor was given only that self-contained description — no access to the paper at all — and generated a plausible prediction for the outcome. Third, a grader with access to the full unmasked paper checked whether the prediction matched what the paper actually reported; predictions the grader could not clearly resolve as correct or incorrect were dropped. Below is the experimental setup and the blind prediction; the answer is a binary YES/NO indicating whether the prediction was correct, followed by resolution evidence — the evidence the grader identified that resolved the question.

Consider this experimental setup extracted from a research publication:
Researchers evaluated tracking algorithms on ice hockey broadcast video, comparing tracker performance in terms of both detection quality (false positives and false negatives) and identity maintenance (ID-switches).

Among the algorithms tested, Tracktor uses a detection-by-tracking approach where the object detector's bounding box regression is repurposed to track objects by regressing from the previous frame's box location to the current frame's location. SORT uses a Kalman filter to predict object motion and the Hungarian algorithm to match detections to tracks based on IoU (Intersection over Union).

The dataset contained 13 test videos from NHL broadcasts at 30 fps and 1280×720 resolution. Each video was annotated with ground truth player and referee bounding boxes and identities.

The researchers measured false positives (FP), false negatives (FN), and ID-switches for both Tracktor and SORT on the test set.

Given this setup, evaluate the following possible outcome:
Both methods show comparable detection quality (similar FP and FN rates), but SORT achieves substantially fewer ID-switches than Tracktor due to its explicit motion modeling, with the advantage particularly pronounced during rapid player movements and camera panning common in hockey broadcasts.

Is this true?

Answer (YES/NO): NO